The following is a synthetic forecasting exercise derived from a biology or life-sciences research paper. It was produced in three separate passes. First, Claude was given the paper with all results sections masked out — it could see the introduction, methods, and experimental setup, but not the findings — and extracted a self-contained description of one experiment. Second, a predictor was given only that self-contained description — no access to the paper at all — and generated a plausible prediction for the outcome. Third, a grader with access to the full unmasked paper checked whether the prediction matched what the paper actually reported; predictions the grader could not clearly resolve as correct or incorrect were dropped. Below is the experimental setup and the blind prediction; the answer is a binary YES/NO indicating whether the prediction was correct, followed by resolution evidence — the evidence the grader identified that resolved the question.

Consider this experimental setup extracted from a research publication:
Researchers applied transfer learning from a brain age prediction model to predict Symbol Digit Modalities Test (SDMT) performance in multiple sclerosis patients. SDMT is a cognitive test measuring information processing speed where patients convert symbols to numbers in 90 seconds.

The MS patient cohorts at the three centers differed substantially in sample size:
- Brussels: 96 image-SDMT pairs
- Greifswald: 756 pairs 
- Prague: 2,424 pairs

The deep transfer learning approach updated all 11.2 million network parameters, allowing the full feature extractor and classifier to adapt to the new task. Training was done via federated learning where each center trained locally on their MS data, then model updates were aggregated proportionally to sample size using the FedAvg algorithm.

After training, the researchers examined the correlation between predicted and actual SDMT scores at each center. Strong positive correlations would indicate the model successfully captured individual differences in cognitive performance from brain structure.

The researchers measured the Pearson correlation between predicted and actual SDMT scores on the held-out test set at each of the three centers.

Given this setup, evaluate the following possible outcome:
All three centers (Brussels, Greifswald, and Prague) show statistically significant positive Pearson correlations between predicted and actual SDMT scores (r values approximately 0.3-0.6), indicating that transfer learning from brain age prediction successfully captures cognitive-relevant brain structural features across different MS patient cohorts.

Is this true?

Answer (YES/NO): NO